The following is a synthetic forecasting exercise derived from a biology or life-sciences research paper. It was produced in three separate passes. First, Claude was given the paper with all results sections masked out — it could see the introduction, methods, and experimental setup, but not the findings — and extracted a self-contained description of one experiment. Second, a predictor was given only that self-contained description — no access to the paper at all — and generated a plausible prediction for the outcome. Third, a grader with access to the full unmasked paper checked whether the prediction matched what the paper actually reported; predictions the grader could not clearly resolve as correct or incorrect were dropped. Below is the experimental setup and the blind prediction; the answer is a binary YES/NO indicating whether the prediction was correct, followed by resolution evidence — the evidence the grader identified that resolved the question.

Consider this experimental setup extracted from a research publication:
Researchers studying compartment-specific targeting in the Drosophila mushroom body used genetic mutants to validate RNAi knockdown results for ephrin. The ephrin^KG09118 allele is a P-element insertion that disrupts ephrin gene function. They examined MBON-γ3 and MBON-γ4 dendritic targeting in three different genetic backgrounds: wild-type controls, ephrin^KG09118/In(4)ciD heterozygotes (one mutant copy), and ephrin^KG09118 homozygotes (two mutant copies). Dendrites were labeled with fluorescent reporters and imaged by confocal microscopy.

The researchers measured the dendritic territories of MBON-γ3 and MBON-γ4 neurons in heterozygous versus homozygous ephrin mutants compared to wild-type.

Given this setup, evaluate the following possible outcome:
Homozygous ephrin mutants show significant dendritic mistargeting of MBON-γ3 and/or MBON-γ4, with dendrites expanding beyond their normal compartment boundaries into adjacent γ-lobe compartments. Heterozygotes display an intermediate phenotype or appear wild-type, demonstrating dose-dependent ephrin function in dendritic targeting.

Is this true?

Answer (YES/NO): YES